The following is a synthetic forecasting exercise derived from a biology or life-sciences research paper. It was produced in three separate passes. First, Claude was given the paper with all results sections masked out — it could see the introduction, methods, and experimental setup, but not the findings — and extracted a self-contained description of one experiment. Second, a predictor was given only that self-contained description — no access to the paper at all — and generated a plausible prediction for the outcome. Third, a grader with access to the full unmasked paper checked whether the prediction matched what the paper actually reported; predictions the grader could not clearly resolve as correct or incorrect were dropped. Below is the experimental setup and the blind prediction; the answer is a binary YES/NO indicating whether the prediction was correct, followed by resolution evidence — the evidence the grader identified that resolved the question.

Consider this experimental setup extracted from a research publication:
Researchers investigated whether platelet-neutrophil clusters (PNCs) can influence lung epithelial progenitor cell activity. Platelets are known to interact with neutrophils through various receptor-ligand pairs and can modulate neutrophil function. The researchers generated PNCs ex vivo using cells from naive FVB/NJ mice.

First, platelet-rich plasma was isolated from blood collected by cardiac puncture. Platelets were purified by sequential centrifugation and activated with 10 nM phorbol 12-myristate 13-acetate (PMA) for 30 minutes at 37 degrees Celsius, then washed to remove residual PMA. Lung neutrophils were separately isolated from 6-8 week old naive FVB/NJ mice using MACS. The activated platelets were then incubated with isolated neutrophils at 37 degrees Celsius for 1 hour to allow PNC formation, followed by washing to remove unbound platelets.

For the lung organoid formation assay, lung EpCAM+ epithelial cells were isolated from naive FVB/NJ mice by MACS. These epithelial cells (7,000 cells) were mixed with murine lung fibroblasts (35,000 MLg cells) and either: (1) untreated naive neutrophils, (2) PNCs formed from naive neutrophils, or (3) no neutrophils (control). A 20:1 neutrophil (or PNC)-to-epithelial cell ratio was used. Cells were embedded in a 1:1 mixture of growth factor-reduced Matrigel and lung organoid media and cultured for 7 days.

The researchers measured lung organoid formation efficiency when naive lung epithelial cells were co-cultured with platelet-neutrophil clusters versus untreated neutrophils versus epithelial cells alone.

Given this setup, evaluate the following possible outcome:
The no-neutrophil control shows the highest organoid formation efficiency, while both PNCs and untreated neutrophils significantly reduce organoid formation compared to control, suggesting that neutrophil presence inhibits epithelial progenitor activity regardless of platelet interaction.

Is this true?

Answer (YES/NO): NO